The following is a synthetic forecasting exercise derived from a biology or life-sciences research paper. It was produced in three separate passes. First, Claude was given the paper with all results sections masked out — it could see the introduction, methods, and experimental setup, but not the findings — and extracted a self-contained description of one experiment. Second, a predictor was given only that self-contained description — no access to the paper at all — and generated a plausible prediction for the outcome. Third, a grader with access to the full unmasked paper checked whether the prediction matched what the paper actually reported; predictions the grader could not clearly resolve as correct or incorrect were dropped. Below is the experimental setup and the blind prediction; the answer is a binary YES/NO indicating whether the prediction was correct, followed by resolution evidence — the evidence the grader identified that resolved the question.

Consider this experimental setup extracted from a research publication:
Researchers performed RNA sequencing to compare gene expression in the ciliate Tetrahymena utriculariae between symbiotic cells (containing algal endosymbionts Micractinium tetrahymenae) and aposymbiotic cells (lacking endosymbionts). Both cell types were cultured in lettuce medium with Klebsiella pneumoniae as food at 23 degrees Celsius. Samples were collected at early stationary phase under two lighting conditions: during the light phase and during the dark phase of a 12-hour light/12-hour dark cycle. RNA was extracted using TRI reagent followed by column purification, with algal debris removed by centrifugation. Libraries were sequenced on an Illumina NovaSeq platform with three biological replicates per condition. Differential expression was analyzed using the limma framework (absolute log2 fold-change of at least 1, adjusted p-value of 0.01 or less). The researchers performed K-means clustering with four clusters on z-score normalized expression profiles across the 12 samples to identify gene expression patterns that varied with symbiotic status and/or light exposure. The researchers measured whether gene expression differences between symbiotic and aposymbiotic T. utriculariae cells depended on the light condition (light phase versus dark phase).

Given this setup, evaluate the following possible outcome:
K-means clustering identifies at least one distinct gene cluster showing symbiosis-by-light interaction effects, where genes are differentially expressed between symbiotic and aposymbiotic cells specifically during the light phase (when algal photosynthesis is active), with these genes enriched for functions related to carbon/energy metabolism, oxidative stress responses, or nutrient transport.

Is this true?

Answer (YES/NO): YES